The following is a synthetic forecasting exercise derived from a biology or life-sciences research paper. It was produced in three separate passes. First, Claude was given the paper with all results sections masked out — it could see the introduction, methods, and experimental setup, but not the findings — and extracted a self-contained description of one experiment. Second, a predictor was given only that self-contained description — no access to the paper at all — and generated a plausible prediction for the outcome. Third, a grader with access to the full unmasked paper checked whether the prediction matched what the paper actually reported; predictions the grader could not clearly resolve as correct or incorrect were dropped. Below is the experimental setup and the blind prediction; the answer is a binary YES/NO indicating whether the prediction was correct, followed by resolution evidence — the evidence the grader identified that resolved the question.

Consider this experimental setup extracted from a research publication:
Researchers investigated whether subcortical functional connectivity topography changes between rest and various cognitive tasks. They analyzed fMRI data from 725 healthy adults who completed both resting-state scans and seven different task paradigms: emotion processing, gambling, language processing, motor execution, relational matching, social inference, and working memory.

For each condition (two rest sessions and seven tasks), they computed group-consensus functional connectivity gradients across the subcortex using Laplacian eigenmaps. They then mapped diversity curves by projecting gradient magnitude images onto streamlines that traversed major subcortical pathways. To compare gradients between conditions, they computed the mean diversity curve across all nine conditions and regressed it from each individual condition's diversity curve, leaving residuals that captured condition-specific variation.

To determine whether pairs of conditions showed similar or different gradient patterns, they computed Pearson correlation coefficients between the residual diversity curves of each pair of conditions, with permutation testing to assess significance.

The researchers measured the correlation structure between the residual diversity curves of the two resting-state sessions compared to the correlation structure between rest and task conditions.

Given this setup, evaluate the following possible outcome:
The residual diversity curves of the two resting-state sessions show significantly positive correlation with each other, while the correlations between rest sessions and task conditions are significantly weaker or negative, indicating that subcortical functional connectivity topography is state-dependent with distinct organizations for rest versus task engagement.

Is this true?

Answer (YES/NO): YES